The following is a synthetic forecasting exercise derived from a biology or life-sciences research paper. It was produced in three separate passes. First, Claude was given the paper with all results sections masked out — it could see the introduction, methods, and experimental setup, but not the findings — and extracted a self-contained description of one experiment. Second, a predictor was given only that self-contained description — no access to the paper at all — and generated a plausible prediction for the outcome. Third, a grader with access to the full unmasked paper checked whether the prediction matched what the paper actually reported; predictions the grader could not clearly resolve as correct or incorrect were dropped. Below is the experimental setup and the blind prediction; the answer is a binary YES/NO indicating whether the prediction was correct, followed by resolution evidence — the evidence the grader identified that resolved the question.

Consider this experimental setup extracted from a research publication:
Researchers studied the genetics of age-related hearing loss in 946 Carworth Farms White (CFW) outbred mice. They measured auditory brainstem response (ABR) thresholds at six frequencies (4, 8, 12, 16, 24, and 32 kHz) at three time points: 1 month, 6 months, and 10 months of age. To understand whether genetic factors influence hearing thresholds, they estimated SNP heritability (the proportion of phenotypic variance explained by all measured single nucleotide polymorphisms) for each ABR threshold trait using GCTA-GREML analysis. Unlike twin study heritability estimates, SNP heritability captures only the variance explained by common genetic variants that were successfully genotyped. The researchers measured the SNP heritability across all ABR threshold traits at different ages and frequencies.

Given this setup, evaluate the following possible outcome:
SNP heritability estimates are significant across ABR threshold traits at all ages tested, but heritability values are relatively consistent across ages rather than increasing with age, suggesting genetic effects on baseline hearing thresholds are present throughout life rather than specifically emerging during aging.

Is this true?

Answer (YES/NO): NO